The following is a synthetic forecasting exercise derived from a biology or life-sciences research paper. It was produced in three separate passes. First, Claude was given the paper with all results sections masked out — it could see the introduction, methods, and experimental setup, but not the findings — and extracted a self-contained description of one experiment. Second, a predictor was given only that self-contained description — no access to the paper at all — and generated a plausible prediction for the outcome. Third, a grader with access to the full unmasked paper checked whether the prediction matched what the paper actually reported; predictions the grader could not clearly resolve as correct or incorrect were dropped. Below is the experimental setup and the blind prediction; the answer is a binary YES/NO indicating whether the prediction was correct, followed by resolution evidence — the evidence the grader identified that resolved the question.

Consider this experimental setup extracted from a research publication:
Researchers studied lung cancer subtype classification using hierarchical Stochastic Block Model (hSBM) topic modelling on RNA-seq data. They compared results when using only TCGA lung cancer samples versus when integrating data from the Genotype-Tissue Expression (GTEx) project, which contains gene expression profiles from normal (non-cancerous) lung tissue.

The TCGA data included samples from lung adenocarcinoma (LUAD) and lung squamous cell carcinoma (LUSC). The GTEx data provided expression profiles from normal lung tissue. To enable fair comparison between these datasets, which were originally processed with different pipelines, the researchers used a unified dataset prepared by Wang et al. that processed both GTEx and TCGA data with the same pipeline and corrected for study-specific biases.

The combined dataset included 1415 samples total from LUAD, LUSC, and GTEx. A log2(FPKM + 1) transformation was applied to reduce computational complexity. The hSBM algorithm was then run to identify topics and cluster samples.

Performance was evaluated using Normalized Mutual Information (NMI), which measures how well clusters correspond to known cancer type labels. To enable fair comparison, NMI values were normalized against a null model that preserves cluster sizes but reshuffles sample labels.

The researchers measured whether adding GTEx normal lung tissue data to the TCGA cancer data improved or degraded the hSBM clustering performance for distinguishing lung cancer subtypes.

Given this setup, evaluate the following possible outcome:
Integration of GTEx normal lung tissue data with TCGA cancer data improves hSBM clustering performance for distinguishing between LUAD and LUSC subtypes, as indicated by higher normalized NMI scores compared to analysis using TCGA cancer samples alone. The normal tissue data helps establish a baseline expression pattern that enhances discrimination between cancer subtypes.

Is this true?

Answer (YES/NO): YES